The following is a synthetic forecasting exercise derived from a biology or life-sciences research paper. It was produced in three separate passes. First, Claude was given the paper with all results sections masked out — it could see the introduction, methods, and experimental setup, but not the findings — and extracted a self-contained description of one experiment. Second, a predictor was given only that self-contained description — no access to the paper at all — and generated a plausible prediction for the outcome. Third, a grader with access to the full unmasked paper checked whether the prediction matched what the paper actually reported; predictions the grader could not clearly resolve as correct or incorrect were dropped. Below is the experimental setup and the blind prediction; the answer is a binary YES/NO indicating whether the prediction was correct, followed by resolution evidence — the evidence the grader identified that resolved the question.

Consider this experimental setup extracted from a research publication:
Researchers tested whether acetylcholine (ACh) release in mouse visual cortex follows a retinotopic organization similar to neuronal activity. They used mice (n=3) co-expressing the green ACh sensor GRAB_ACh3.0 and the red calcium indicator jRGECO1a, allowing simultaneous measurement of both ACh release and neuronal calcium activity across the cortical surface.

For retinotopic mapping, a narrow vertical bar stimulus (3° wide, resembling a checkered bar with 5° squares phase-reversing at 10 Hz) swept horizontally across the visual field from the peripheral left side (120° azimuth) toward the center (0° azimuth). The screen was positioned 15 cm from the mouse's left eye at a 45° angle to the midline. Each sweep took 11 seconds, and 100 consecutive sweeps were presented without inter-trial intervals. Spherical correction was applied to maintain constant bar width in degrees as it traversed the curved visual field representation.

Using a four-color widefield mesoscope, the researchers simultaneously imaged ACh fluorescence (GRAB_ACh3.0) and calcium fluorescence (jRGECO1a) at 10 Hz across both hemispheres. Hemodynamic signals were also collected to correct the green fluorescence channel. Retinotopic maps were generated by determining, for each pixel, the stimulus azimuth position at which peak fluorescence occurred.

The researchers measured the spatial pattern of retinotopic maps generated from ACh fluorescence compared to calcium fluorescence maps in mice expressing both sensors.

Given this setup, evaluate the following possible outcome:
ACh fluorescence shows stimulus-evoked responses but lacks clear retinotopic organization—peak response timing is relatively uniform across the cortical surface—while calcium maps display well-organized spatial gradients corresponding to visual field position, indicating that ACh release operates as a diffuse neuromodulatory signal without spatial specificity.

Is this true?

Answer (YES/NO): NO